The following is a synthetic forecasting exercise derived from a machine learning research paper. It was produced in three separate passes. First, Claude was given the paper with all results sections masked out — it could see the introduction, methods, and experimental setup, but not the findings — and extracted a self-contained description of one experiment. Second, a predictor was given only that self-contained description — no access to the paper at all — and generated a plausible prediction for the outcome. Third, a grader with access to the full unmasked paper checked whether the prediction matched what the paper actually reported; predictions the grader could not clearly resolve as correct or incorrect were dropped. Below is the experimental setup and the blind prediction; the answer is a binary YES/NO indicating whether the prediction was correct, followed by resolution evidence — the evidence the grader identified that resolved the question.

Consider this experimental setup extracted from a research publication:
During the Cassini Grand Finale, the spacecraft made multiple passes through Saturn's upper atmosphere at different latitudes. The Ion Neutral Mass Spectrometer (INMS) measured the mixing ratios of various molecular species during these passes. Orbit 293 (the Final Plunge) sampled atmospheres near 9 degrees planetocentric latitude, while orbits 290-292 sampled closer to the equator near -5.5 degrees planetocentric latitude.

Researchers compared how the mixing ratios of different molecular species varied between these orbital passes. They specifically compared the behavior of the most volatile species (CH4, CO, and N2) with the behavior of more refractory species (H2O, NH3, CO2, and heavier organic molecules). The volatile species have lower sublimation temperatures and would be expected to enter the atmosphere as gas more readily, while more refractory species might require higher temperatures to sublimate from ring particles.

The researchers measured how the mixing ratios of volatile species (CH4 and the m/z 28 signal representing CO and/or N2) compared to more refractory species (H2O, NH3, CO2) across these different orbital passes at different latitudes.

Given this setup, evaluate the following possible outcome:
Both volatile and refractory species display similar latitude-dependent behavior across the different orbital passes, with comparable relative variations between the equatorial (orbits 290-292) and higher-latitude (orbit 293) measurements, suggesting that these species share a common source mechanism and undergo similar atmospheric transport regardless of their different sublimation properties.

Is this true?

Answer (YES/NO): NO